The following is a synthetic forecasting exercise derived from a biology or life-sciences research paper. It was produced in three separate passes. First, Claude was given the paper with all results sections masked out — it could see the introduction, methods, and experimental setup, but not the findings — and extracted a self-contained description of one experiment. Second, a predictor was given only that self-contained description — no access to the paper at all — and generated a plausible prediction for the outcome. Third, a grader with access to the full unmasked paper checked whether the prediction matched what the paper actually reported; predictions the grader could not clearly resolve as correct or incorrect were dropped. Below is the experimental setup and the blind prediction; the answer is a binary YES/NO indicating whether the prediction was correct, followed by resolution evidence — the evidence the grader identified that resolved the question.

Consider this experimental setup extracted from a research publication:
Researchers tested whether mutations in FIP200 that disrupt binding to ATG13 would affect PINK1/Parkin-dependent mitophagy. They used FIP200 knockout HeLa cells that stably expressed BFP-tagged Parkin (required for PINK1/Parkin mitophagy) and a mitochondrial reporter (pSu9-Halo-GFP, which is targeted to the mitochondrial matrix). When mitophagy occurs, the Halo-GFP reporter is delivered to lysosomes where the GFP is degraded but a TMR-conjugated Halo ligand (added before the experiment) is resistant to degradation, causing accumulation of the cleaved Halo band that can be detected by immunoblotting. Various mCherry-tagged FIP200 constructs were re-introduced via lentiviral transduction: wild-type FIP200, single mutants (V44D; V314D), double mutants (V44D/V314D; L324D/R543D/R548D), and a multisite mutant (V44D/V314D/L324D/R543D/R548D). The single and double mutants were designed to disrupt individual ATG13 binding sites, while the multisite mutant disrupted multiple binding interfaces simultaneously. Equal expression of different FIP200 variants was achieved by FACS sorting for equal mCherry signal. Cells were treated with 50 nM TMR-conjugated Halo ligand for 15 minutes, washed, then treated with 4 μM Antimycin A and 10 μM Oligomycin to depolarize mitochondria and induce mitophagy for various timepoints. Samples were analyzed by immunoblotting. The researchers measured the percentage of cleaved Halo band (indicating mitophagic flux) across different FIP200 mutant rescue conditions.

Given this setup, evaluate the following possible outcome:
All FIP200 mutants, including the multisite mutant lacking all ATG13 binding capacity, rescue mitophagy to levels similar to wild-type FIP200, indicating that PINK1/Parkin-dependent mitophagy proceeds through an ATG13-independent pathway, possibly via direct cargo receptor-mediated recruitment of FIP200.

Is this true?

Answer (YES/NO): NO